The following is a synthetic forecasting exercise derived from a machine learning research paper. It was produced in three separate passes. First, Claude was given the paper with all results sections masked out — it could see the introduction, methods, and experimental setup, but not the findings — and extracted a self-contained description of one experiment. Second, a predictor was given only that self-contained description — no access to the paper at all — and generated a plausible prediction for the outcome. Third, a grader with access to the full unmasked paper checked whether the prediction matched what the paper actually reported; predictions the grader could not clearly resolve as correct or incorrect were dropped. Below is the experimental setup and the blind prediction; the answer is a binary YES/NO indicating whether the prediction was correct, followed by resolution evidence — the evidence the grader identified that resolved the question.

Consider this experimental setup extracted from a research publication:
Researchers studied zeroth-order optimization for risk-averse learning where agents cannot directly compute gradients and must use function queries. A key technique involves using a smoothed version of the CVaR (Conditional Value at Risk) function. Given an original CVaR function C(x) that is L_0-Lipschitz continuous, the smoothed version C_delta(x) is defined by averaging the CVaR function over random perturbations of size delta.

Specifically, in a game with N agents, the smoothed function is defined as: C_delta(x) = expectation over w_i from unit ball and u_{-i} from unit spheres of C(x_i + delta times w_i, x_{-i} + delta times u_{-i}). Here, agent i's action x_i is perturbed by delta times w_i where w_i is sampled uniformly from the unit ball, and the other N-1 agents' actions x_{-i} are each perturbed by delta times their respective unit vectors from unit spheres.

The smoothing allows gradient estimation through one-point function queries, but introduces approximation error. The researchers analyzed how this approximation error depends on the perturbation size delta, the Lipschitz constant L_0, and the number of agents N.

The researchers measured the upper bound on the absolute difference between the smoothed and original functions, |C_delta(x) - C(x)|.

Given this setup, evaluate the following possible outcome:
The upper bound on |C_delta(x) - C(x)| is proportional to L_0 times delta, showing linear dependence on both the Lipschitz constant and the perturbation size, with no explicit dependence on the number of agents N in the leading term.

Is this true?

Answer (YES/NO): NO